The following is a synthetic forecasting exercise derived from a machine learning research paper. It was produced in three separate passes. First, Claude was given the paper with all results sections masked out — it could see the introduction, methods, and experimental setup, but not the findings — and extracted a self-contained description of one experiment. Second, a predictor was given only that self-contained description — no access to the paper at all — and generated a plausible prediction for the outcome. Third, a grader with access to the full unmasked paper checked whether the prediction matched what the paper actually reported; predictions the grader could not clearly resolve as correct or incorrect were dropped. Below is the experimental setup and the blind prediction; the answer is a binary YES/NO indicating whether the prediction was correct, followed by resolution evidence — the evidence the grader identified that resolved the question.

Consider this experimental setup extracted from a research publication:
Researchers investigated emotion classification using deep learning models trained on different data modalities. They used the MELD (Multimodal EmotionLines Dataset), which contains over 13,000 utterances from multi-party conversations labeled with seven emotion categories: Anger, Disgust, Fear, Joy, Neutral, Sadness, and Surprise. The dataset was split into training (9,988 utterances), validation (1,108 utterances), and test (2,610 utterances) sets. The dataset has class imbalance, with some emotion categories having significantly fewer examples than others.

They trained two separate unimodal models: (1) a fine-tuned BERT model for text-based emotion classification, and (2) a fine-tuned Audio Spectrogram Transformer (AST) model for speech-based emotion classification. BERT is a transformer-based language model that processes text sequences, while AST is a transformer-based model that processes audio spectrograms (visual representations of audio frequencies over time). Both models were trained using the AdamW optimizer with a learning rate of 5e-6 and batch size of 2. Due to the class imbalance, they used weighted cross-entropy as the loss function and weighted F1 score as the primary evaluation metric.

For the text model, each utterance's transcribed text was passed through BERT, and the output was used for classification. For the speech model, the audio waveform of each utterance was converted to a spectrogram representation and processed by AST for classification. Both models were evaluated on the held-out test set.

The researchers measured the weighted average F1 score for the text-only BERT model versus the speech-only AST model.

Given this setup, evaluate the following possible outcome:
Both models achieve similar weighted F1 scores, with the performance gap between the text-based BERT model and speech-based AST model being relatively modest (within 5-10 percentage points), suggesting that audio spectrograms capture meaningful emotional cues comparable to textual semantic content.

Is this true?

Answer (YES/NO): NO